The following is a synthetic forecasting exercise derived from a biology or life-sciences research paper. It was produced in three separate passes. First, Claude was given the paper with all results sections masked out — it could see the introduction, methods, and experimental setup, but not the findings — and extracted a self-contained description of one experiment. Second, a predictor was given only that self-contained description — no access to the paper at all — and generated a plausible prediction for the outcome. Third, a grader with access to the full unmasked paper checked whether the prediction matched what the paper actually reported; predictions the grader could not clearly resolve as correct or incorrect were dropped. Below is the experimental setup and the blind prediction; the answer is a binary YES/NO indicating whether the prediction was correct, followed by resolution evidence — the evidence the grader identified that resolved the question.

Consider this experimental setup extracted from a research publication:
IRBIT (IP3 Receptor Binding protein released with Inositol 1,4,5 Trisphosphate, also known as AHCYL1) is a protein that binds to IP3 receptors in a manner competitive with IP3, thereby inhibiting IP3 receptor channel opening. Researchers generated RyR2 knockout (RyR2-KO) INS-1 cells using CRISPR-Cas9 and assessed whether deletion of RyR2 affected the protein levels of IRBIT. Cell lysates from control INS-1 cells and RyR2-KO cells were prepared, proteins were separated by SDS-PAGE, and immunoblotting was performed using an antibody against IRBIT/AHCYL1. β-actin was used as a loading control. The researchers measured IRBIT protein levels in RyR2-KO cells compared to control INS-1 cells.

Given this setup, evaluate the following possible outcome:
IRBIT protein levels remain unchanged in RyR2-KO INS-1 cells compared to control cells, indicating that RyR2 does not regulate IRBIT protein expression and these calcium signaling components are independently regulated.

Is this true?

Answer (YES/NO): NO